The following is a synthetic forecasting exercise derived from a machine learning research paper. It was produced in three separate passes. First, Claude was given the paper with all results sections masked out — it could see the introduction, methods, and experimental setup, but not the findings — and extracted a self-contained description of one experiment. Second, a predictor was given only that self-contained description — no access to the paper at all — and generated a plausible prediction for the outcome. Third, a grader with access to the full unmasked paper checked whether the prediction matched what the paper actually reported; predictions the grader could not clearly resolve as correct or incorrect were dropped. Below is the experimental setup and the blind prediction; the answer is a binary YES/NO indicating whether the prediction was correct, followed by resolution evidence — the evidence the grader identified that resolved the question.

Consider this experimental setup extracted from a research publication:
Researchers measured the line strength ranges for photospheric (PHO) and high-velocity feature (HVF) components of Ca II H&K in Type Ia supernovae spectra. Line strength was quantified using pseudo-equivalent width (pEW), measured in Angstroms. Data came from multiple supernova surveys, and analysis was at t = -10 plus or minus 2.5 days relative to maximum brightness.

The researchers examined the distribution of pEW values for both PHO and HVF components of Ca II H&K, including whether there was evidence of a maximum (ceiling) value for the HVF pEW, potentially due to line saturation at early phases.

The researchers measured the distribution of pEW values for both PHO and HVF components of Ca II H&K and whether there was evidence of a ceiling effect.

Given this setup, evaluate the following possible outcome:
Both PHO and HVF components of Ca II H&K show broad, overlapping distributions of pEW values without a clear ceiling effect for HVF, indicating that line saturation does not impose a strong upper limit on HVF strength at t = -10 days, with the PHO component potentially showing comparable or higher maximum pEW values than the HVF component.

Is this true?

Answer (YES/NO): NO